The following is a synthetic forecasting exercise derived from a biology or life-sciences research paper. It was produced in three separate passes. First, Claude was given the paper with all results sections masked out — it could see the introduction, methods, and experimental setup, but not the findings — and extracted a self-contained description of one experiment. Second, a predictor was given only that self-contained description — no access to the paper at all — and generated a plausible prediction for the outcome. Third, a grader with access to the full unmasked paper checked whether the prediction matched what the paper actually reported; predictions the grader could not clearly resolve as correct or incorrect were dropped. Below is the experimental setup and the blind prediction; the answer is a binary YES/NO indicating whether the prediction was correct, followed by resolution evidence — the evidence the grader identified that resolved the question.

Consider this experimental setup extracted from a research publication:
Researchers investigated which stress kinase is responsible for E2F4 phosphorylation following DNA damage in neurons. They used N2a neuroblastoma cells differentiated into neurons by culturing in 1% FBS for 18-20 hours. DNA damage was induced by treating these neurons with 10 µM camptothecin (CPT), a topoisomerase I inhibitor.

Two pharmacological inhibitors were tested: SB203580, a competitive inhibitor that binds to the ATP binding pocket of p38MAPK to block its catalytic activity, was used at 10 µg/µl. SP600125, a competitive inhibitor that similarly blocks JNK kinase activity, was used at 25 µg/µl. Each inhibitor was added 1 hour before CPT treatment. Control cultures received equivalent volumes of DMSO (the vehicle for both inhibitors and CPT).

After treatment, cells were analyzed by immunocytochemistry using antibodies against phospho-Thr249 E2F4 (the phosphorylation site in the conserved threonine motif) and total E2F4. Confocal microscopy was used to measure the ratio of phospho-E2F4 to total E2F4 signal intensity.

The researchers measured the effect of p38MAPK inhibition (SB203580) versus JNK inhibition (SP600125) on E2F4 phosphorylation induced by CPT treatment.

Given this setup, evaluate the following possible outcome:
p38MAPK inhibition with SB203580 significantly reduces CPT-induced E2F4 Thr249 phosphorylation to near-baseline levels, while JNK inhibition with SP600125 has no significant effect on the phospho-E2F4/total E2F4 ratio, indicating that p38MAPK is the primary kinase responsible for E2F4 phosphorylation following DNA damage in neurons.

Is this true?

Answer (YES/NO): YES